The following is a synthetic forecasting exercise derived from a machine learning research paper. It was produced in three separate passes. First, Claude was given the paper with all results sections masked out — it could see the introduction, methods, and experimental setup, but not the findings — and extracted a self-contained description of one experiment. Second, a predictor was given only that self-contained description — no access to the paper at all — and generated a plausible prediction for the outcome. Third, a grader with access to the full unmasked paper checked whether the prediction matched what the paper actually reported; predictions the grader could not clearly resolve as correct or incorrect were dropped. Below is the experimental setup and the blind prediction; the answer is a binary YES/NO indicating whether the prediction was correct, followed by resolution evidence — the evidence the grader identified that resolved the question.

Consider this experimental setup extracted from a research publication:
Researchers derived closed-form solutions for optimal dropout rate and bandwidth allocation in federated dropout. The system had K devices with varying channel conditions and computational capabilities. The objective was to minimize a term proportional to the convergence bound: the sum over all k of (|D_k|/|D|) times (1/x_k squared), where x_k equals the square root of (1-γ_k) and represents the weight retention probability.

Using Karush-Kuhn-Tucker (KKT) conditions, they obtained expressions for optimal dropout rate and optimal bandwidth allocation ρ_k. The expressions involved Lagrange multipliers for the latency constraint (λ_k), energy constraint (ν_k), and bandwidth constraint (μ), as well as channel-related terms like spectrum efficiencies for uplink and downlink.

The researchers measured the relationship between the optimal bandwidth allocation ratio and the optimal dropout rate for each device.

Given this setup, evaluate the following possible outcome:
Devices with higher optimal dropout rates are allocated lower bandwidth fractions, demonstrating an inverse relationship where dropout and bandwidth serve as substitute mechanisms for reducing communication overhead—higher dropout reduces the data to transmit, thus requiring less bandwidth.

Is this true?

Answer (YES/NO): YES